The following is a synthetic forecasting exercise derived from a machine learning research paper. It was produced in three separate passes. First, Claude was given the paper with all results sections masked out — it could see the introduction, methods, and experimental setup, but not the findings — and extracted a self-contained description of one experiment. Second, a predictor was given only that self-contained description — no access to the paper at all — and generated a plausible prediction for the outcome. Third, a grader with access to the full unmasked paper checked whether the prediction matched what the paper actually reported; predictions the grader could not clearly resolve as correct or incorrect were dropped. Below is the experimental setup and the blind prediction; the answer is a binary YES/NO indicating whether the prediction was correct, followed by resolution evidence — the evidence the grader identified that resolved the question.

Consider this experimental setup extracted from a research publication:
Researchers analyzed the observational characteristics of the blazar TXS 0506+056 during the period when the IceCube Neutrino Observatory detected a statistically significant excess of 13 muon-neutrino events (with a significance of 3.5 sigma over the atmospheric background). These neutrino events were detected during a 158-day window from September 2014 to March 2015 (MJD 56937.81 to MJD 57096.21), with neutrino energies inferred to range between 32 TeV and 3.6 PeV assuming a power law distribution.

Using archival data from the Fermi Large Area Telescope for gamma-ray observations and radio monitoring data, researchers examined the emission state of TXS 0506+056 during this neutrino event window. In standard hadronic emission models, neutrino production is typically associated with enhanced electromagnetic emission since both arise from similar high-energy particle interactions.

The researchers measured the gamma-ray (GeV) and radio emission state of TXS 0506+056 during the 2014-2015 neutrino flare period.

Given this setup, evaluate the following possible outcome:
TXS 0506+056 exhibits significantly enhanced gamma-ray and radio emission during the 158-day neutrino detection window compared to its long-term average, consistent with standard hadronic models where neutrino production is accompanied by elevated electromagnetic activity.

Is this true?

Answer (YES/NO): NO